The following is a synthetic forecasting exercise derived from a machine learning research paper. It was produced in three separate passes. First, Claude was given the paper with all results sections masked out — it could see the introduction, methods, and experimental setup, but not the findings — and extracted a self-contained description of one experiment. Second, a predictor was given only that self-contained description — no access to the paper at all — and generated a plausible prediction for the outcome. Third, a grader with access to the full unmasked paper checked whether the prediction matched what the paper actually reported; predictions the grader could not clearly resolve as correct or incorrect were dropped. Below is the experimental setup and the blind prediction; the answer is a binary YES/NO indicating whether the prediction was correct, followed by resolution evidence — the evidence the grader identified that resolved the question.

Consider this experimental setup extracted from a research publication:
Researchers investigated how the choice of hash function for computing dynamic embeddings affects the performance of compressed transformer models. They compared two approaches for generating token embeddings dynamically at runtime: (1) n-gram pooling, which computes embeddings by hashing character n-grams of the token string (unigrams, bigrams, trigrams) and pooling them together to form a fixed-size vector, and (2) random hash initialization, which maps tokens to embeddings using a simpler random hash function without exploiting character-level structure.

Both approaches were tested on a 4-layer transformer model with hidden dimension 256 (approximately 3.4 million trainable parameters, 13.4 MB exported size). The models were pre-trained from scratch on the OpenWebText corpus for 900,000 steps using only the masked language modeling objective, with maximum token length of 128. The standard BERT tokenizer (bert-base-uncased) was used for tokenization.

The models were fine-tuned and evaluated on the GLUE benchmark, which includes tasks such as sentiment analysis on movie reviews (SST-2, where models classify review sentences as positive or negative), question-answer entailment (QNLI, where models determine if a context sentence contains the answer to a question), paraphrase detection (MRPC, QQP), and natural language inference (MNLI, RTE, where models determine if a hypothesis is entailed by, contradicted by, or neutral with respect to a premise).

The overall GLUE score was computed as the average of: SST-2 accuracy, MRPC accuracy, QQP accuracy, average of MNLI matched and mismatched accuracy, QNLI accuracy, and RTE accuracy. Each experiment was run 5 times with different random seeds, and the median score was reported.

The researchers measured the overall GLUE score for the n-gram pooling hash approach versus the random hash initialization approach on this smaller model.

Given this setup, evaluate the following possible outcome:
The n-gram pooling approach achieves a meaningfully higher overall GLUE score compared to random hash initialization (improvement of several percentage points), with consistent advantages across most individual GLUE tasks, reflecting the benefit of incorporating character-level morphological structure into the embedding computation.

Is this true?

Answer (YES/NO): YES